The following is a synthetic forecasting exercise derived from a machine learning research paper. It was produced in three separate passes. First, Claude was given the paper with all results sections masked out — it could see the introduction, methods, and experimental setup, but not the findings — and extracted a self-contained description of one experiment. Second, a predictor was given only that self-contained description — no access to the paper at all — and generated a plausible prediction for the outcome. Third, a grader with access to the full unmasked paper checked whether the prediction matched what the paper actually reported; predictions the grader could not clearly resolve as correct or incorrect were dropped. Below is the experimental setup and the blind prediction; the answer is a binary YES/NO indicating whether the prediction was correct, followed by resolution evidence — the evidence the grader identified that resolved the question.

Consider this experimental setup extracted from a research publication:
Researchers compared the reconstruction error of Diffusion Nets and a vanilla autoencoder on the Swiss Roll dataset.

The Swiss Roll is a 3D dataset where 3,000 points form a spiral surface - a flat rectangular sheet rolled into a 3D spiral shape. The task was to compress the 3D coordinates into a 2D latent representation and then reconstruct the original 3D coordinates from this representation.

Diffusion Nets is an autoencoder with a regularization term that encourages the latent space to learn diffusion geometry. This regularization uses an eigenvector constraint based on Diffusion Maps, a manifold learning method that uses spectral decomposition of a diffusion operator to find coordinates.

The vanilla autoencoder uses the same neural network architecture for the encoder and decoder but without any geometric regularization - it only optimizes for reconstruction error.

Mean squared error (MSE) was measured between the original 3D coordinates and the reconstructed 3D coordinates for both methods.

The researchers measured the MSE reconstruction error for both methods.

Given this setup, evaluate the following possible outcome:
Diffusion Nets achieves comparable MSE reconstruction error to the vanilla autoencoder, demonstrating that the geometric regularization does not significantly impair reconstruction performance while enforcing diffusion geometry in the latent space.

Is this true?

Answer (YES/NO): NO